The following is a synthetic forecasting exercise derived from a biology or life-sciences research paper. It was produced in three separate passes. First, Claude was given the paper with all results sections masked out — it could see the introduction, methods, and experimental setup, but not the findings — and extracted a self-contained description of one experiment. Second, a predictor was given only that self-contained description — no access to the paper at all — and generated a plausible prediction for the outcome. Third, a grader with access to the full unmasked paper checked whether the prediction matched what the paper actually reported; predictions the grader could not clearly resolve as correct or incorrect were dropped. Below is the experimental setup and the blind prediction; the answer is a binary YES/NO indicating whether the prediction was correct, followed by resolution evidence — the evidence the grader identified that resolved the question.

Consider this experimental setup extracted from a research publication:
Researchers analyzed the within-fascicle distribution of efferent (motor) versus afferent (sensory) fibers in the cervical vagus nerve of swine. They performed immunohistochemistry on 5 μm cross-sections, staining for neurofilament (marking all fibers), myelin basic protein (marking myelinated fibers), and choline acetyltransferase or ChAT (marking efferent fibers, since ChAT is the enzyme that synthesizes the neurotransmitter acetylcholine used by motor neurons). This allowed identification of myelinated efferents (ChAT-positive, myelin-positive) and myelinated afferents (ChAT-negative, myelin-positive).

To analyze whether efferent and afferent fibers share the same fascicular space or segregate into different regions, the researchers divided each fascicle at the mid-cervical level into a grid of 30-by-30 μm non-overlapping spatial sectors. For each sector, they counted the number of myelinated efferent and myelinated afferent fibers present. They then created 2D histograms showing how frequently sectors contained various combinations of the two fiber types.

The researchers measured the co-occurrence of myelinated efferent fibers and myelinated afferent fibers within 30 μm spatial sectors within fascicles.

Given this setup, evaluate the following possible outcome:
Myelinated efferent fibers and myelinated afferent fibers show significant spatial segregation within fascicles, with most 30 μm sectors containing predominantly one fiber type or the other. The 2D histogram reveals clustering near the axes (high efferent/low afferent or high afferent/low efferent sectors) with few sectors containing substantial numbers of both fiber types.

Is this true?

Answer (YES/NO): NO